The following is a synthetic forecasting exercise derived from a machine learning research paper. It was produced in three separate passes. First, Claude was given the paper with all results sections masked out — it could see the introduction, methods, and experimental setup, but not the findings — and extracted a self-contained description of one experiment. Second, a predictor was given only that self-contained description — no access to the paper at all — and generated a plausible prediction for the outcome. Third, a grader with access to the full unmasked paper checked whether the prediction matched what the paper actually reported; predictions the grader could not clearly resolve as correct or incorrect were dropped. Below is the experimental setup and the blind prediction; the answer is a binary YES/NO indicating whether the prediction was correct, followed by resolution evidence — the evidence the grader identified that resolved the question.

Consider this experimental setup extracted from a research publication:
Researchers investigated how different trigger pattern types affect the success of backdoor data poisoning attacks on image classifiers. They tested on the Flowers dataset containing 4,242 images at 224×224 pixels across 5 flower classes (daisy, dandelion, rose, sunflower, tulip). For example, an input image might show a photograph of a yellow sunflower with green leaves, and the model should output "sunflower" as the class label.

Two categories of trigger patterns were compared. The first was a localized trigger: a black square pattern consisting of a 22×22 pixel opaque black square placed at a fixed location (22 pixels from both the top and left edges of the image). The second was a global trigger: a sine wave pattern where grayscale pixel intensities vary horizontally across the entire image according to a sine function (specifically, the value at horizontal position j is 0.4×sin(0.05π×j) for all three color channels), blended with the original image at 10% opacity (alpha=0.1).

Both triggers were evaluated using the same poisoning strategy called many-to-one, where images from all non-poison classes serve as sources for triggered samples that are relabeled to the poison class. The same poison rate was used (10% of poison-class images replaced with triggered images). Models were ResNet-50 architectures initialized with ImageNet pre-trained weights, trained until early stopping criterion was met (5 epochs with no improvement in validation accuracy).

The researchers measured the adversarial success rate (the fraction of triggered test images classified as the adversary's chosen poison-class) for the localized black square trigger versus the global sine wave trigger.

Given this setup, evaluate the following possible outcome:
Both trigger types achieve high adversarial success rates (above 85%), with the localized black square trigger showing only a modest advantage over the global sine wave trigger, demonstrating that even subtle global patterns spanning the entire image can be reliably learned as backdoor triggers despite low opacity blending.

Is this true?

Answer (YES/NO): NO